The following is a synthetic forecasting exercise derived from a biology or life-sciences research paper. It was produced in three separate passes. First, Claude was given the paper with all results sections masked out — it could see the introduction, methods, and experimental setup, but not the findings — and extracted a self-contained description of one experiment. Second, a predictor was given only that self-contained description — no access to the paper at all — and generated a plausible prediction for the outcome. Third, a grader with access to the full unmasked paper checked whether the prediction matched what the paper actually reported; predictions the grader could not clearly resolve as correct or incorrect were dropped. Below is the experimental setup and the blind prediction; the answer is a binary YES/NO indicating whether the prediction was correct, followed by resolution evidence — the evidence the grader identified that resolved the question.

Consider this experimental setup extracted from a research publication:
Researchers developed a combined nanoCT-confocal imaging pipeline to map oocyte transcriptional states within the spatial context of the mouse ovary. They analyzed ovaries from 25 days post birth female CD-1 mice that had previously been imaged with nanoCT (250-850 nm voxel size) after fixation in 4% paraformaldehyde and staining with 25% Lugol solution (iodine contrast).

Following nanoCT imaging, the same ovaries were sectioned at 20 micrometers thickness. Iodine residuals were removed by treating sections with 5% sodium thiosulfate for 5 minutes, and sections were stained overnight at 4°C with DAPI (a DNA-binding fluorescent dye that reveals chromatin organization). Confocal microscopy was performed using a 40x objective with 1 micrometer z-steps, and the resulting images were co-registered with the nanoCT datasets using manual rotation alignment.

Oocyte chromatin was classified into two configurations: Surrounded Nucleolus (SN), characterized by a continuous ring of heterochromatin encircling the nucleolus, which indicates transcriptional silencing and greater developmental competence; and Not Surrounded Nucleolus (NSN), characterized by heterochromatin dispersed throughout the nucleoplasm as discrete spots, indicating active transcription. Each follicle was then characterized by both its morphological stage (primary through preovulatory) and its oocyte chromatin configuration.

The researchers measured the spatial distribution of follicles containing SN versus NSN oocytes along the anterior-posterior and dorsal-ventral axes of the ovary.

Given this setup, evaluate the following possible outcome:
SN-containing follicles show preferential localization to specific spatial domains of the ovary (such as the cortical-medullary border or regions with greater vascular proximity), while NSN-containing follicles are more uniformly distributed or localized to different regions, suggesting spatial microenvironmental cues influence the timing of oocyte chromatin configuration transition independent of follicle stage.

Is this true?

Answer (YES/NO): NO